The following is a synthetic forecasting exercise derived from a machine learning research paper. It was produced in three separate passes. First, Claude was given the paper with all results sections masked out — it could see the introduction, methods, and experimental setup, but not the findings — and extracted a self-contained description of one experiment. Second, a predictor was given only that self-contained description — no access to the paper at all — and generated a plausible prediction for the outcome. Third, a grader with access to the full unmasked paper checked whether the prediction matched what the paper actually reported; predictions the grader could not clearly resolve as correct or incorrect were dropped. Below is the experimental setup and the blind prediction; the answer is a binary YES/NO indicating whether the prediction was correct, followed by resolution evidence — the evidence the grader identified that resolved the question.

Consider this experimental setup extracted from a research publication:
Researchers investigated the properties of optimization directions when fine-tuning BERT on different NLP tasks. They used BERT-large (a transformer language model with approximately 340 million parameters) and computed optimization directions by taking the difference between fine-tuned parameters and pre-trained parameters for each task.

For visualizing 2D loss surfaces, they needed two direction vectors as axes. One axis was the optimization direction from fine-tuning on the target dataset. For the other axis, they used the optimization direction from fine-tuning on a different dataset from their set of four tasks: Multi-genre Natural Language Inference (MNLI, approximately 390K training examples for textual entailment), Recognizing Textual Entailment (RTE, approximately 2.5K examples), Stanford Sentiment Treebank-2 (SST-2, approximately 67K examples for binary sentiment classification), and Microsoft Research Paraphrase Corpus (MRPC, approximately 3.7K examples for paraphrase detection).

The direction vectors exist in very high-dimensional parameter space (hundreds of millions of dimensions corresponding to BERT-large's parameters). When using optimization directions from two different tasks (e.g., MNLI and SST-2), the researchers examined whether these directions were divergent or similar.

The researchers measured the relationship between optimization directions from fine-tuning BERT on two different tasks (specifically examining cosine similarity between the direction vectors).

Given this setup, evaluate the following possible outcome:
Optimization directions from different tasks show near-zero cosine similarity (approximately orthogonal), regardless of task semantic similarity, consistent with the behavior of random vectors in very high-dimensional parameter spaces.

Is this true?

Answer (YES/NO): YES